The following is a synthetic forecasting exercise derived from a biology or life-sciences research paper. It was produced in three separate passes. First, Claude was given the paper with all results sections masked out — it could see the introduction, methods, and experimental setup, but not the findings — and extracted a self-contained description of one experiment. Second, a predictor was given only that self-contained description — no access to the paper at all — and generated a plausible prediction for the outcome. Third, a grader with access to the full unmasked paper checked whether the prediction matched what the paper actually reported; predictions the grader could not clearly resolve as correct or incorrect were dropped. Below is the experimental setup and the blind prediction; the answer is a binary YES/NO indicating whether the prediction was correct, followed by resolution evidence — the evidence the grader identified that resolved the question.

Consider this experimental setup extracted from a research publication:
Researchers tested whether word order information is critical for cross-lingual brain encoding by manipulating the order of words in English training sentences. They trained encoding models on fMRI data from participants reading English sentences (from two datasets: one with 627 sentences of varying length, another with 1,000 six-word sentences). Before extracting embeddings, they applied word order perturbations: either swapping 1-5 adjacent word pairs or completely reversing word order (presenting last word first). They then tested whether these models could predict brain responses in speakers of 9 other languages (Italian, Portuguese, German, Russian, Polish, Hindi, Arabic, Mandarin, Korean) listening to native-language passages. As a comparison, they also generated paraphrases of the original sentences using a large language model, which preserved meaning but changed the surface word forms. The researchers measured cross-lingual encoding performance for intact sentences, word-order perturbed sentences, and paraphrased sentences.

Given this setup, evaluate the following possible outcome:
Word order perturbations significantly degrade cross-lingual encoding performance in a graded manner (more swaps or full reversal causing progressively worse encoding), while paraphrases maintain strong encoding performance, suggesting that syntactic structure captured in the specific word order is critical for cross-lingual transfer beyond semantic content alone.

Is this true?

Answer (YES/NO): NO